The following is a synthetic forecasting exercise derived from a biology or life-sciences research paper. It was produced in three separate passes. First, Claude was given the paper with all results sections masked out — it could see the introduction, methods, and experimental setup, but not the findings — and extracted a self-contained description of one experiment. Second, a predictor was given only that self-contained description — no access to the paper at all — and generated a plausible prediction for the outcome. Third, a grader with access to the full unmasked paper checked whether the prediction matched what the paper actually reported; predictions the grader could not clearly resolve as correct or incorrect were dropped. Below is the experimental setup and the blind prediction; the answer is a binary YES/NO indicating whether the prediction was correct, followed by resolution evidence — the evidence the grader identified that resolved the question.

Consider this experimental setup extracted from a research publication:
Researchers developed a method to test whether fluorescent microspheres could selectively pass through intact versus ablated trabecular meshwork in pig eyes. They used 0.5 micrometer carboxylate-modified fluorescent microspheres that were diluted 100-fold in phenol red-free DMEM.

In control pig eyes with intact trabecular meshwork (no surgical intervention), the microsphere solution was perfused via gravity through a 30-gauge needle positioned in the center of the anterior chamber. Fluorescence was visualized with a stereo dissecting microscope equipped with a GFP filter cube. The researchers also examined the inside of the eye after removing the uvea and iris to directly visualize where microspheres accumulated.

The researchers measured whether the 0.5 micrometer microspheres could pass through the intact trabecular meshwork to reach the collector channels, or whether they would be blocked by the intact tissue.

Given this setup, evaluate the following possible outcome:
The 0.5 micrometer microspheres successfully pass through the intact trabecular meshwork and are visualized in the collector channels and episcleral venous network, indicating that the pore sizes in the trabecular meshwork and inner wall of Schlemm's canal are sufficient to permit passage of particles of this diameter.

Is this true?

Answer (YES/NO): NO